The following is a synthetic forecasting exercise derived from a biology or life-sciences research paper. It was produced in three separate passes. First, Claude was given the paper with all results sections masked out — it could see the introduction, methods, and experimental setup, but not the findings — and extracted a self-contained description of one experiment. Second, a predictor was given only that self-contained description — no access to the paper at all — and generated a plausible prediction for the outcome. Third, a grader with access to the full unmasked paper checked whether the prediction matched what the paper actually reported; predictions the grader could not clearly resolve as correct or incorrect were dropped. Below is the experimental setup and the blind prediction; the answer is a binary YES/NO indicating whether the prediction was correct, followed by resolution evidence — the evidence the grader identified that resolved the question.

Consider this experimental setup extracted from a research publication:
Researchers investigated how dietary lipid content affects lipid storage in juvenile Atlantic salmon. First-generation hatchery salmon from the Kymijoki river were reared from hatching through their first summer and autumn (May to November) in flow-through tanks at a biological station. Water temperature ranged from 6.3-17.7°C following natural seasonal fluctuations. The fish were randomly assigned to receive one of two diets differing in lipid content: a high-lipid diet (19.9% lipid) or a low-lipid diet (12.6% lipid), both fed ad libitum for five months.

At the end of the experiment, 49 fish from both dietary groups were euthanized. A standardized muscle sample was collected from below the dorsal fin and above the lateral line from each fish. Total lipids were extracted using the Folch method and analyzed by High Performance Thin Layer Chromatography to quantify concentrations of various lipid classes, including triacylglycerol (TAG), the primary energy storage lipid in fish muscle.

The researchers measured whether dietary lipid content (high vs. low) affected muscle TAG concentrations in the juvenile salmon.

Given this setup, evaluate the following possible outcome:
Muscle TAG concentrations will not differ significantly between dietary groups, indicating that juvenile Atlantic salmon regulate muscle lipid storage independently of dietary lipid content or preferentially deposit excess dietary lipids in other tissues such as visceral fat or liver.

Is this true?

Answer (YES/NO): YES